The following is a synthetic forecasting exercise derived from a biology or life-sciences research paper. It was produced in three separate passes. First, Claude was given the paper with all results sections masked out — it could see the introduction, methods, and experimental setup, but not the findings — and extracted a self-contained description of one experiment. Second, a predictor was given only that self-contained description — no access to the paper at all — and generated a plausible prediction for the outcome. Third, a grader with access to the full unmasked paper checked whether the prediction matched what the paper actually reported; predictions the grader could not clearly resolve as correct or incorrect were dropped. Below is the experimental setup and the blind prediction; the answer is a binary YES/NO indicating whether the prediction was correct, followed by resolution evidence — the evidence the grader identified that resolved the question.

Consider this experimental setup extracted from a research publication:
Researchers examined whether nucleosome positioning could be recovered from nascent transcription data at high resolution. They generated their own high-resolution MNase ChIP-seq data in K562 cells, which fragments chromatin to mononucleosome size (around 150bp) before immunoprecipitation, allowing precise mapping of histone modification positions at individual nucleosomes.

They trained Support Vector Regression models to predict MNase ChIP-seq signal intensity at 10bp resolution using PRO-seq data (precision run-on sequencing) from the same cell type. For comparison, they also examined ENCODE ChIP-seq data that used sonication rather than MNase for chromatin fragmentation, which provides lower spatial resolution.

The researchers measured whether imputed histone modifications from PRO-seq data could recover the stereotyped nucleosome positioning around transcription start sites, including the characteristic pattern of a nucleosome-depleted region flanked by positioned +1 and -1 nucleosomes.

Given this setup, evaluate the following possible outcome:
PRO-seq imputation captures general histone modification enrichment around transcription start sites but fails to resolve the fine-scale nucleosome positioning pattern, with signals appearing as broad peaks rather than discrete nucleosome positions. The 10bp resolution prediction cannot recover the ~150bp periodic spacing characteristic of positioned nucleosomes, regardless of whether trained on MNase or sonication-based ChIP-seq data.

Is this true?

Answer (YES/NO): NO